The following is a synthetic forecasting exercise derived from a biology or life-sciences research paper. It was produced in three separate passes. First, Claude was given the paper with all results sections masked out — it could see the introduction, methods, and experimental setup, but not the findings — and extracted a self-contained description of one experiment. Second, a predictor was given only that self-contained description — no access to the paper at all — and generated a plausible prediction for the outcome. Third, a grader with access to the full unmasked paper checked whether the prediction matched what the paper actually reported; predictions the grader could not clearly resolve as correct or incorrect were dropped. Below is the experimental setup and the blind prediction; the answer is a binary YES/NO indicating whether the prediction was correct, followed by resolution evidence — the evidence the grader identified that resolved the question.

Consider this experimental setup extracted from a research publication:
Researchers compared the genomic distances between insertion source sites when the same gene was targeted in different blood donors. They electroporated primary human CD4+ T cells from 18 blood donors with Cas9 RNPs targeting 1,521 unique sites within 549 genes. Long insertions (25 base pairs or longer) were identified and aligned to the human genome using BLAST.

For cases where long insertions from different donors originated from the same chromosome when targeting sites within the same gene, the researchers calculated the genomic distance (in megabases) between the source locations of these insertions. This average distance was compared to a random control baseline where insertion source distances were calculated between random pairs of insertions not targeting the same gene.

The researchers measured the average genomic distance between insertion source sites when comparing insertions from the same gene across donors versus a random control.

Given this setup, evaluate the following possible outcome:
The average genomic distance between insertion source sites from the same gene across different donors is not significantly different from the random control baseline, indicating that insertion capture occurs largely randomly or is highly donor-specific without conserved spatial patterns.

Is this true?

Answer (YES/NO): NO